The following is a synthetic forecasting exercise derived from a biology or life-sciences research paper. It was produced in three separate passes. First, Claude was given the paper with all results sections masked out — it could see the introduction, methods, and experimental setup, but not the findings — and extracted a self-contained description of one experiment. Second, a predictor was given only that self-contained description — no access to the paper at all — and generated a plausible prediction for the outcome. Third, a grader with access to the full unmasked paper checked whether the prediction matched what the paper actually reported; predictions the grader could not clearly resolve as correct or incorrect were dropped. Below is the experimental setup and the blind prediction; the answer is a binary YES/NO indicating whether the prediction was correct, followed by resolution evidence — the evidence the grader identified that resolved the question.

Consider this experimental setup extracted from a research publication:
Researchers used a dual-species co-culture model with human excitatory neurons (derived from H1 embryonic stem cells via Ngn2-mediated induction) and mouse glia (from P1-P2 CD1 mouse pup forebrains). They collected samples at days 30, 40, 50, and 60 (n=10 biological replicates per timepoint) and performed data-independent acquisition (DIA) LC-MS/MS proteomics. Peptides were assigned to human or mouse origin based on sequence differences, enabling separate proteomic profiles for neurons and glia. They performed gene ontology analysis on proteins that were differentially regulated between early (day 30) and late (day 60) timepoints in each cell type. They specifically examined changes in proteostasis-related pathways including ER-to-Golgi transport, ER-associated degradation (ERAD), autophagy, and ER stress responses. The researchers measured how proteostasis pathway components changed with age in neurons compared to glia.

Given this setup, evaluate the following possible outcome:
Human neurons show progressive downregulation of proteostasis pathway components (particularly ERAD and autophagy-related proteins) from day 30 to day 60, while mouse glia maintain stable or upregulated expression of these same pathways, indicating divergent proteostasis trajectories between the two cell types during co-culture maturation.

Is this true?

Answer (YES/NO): NO